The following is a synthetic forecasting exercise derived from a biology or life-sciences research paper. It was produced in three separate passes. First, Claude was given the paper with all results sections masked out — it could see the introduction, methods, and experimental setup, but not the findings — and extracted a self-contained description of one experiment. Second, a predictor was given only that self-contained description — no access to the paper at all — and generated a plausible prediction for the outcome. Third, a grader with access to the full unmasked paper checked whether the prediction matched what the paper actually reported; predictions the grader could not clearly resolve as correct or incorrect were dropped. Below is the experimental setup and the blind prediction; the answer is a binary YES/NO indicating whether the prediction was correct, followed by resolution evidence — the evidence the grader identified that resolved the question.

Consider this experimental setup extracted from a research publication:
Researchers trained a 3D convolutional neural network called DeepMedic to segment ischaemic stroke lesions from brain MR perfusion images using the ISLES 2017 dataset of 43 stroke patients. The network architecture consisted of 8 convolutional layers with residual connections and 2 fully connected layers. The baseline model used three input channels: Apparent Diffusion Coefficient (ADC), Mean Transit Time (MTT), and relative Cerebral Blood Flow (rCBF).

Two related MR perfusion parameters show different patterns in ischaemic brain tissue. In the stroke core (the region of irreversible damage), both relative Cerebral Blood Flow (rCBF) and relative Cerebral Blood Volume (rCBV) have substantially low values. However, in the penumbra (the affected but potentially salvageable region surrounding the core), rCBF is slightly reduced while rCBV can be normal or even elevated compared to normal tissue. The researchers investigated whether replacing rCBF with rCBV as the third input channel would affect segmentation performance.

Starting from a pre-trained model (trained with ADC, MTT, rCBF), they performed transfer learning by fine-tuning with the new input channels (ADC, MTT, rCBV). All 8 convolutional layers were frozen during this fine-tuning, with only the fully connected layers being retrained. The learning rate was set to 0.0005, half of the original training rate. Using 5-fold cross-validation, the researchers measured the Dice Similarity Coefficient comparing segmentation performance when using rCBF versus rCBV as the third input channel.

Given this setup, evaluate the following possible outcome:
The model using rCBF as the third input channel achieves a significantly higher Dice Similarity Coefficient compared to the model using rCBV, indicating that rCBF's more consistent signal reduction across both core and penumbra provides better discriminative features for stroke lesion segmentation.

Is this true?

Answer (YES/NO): NO